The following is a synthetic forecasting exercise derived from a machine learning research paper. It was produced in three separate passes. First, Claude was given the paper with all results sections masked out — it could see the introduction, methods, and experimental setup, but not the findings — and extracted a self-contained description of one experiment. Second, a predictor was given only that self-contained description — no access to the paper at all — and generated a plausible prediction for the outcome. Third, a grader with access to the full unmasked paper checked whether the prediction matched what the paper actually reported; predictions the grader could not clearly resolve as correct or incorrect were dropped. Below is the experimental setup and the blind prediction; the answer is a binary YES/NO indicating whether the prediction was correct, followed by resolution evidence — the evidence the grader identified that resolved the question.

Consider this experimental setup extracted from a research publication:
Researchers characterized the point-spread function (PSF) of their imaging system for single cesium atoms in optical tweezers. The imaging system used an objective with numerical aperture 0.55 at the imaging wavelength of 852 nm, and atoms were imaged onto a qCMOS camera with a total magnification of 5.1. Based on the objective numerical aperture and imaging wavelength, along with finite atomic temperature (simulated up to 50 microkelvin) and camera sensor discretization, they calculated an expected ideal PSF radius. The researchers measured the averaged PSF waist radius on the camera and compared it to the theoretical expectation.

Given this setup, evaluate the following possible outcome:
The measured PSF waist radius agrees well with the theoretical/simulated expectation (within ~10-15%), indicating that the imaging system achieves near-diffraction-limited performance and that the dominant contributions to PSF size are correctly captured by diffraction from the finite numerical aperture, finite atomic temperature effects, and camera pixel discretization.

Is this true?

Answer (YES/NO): NO